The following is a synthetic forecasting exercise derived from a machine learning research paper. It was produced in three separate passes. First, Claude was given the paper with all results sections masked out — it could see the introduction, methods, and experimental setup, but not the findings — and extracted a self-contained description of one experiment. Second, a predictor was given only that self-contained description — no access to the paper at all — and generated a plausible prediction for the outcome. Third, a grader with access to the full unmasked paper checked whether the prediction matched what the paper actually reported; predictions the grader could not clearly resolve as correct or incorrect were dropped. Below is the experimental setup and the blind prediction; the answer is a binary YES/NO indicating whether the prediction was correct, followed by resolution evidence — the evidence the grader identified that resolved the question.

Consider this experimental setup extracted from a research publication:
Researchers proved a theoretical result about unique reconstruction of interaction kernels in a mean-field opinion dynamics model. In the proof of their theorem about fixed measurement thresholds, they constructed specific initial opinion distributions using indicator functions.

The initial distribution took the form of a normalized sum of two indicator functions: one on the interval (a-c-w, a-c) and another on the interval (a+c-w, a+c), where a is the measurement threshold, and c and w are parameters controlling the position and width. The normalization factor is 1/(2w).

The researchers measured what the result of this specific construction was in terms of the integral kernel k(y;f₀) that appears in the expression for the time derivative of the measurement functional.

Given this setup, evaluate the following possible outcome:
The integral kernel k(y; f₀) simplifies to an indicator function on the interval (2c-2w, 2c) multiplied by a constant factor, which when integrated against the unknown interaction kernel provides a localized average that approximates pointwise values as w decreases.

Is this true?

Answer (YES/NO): NO